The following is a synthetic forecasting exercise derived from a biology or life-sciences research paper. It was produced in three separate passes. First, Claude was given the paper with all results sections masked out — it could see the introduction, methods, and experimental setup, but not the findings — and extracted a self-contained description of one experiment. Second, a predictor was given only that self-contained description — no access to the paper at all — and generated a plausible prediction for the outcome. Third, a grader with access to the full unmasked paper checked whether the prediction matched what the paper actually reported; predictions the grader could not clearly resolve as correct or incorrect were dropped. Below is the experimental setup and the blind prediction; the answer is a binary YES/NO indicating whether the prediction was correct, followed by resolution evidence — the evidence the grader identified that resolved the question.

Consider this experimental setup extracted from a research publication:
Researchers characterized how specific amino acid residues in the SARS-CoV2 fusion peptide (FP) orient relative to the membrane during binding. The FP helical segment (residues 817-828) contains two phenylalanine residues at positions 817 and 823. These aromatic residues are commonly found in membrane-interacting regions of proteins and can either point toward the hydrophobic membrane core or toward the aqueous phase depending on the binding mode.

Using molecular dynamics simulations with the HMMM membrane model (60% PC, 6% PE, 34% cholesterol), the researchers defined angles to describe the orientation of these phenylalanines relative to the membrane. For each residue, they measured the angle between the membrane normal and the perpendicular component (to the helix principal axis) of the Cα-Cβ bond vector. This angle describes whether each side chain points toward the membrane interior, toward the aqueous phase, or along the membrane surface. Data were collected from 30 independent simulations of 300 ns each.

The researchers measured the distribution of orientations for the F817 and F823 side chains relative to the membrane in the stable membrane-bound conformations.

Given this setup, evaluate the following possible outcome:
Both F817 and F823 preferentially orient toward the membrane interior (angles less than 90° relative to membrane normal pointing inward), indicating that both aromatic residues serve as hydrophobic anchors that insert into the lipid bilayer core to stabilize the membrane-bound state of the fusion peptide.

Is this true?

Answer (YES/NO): NO